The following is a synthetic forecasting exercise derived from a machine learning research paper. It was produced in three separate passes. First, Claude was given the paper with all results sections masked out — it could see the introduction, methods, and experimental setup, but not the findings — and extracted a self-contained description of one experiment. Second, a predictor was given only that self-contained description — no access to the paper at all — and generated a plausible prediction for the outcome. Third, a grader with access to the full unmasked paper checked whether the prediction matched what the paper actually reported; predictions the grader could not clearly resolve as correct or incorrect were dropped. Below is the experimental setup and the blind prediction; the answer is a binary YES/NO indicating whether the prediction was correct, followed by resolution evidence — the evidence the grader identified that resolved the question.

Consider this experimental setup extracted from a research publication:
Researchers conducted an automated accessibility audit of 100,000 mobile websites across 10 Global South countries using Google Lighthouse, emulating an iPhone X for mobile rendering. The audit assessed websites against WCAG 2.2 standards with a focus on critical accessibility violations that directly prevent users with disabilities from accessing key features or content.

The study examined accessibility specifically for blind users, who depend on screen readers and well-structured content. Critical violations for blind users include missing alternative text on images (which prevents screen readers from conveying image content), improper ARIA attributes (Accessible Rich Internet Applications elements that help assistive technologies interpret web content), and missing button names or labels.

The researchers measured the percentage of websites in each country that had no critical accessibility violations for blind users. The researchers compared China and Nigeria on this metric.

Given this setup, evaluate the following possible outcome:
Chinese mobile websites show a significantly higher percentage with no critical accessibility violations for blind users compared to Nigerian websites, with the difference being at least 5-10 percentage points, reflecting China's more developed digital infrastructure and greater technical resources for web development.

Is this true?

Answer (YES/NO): NO